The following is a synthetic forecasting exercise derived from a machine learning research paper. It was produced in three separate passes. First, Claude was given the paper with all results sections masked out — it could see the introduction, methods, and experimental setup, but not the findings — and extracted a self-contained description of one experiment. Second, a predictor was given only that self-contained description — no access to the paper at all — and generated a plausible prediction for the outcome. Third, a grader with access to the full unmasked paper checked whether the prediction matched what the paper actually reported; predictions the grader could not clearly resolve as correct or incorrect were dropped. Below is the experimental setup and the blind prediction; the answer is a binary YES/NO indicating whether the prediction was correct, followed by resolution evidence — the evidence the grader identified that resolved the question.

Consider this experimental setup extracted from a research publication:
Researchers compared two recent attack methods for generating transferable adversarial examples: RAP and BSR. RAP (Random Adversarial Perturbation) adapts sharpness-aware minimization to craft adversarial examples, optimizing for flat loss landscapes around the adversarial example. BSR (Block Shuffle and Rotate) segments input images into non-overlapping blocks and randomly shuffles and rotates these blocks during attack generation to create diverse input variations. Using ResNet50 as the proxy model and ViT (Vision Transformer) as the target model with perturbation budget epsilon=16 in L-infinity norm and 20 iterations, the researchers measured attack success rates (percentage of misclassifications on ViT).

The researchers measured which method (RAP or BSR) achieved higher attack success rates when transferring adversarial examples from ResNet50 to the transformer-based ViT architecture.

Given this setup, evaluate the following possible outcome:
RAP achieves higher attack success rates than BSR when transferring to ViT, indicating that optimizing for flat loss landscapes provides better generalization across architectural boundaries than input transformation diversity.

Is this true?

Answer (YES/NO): NO